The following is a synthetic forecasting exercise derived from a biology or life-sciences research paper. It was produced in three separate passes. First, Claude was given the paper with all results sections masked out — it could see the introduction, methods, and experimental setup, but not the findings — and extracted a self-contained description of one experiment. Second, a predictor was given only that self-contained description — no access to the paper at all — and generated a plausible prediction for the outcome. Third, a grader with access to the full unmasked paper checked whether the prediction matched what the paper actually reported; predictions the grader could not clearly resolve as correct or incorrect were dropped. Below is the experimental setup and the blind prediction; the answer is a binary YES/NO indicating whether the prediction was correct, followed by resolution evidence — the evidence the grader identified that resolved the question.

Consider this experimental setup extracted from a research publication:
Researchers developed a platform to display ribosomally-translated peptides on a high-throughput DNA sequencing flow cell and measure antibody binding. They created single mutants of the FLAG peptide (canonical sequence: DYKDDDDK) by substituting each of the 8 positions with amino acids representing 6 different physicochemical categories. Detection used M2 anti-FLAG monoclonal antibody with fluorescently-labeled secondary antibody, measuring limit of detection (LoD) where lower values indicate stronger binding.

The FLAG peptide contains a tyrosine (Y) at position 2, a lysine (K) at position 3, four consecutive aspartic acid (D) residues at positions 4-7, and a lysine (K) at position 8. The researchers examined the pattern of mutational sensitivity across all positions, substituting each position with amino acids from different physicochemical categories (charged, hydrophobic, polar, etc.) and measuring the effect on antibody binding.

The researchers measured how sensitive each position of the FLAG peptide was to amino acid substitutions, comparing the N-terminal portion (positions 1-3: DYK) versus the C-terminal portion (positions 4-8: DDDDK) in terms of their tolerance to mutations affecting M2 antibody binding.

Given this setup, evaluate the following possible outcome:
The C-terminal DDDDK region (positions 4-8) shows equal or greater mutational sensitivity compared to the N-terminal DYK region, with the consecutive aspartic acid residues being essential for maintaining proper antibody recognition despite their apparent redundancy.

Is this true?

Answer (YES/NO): NO